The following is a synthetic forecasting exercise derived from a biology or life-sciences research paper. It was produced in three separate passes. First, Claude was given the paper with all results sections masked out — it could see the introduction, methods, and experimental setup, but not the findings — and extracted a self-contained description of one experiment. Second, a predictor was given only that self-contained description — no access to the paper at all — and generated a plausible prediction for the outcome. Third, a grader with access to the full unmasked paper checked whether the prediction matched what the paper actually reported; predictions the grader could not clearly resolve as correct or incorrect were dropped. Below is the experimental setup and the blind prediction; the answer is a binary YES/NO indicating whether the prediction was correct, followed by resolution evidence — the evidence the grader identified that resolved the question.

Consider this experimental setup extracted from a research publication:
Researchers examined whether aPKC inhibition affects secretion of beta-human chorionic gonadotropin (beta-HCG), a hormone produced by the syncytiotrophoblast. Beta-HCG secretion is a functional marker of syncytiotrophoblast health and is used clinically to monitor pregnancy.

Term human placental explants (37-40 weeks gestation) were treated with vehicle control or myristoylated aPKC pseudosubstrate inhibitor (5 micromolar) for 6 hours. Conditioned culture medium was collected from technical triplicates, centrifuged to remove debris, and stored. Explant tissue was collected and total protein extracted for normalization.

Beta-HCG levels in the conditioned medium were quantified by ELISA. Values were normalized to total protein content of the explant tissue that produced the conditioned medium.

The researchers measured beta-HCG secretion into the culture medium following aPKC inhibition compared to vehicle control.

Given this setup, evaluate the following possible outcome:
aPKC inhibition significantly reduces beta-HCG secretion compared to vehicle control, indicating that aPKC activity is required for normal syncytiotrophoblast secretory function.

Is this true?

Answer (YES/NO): NO